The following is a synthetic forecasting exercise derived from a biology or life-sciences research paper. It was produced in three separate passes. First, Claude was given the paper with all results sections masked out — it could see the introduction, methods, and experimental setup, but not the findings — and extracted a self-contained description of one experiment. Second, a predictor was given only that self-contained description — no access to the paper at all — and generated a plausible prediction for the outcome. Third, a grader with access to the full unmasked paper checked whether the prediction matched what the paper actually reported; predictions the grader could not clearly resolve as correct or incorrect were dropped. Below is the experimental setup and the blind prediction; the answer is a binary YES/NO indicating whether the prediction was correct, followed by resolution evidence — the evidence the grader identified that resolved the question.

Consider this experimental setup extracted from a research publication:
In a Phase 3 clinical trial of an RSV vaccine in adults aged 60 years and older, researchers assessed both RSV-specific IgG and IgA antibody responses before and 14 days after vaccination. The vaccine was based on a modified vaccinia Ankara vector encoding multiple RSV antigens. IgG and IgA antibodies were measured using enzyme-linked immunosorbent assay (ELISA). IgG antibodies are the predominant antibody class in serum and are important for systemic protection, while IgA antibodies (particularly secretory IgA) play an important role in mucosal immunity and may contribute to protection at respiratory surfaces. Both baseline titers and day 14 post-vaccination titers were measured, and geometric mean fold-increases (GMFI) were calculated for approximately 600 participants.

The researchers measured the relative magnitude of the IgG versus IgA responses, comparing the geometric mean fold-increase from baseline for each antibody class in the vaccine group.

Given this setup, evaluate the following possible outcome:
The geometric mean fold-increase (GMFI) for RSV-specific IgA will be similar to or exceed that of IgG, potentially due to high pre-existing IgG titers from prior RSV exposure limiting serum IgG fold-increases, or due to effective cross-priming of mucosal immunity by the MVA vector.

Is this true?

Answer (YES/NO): YES